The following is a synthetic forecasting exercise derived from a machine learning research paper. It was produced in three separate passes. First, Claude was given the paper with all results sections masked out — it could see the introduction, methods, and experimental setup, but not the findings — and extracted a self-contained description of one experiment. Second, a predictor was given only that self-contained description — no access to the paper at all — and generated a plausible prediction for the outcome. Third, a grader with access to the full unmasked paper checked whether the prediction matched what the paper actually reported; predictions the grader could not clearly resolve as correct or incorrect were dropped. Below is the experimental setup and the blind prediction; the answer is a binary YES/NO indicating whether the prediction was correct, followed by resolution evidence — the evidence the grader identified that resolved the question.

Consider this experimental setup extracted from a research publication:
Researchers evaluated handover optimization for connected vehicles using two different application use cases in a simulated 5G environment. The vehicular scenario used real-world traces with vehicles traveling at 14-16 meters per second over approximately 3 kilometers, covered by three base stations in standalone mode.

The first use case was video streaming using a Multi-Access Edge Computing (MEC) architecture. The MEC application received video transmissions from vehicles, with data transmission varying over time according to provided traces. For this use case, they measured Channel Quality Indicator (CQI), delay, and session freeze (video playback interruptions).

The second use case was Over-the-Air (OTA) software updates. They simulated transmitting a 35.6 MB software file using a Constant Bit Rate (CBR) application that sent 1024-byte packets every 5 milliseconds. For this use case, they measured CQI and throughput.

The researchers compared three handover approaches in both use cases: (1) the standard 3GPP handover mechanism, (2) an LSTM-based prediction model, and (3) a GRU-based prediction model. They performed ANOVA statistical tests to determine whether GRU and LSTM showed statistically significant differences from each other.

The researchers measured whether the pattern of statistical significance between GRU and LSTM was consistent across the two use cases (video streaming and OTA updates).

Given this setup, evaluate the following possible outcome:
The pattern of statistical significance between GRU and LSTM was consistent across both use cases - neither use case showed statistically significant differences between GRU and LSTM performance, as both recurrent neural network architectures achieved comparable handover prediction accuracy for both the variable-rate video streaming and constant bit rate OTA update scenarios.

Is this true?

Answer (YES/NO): YES